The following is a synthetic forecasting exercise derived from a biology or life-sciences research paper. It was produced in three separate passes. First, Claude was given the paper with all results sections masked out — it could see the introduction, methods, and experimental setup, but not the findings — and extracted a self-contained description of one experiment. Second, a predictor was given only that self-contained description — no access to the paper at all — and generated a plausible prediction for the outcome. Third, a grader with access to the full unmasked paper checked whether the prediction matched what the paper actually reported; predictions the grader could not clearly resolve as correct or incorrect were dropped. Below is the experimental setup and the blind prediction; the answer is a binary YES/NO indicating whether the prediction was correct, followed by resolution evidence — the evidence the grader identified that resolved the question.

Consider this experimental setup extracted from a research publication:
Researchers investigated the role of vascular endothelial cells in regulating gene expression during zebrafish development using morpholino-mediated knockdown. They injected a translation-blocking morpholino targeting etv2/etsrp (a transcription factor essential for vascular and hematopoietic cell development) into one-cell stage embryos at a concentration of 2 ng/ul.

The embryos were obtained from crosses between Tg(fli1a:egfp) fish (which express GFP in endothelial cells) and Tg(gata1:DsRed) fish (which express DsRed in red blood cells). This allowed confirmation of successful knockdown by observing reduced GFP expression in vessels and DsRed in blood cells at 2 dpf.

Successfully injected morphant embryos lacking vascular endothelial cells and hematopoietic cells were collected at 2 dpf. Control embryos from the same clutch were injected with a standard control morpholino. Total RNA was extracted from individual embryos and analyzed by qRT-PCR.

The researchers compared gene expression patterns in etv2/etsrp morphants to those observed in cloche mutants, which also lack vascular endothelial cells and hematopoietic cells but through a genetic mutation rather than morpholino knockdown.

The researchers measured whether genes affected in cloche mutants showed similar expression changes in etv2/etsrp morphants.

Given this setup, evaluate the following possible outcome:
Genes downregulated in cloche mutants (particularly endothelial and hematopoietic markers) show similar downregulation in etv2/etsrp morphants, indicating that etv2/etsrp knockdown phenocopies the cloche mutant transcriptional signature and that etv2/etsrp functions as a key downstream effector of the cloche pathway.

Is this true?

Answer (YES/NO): NO